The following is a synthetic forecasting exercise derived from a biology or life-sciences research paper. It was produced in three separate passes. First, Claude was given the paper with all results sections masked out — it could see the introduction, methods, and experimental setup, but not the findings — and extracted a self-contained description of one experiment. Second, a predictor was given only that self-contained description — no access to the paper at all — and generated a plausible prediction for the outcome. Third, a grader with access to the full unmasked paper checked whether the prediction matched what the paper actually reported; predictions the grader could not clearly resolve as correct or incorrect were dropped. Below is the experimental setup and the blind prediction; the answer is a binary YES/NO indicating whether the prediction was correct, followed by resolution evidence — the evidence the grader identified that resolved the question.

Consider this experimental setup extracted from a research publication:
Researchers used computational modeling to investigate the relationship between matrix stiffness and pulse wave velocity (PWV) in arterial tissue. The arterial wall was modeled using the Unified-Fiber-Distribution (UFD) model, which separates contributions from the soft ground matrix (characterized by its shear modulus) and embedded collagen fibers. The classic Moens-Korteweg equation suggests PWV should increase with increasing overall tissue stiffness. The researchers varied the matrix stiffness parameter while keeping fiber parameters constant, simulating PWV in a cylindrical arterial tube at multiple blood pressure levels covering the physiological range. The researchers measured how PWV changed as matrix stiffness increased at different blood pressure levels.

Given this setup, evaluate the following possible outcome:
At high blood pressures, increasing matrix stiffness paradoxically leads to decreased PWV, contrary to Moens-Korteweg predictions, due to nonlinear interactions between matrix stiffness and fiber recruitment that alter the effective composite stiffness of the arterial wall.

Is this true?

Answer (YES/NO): YES